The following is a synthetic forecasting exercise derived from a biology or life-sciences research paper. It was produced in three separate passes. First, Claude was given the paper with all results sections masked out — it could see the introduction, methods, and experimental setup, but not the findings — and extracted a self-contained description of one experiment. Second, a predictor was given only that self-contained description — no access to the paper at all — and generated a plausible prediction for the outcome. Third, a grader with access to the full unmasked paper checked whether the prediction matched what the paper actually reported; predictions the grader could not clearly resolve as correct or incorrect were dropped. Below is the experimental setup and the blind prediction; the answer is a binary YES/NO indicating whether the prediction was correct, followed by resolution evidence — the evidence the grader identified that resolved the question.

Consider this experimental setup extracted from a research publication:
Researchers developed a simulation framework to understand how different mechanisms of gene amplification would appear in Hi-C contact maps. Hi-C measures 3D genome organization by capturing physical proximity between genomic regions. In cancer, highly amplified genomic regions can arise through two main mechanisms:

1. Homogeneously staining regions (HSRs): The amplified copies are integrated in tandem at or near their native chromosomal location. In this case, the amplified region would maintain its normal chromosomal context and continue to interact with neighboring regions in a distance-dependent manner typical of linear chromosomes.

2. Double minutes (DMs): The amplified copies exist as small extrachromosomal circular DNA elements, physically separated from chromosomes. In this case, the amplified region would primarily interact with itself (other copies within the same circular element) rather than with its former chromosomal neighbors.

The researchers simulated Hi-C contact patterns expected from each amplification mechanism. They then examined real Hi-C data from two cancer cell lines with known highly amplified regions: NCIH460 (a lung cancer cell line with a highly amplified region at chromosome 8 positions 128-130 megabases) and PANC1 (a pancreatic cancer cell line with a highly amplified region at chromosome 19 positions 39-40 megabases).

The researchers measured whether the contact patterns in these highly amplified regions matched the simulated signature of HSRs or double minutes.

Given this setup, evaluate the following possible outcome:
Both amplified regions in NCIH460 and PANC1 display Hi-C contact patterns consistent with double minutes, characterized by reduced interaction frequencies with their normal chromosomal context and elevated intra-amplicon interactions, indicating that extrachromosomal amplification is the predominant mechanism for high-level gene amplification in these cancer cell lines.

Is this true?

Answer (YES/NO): YES